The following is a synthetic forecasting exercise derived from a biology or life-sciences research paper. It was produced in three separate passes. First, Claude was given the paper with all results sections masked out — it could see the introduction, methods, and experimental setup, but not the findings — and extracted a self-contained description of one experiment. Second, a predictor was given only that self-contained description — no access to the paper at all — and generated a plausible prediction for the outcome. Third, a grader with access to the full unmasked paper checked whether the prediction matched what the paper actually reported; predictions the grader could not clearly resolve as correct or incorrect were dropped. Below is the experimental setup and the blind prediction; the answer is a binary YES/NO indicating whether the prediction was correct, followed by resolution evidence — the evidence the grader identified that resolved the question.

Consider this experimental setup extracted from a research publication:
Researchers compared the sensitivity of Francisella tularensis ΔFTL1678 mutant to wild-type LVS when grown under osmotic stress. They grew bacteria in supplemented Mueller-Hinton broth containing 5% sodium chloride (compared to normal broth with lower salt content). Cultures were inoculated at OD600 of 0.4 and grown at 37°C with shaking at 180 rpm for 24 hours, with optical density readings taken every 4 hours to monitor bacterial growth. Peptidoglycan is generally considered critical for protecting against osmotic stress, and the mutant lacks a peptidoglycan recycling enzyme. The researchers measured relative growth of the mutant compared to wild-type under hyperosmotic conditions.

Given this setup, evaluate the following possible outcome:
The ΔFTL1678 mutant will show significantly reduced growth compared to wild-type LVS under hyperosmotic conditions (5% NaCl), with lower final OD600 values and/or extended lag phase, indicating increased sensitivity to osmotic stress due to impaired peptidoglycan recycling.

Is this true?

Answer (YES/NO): NO